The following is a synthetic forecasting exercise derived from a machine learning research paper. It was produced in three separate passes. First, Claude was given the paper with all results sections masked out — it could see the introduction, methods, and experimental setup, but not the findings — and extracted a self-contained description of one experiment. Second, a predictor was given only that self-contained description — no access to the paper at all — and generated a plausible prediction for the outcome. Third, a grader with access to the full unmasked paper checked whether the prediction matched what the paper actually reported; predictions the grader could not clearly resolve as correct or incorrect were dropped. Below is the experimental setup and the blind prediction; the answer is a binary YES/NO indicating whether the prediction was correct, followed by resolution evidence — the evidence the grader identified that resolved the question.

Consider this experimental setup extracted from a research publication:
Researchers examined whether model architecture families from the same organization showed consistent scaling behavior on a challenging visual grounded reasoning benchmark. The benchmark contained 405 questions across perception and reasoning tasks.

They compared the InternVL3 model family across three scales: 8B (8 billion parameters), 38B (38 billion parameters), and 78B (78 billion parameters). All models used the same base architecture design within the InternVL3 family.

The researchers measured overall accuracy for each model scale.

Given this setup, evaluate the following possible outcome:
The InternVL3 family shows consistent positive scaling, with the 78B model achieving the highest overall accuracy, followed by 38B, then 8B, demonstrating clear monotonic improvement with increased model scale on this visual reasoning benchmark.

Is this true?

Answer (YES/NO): YES